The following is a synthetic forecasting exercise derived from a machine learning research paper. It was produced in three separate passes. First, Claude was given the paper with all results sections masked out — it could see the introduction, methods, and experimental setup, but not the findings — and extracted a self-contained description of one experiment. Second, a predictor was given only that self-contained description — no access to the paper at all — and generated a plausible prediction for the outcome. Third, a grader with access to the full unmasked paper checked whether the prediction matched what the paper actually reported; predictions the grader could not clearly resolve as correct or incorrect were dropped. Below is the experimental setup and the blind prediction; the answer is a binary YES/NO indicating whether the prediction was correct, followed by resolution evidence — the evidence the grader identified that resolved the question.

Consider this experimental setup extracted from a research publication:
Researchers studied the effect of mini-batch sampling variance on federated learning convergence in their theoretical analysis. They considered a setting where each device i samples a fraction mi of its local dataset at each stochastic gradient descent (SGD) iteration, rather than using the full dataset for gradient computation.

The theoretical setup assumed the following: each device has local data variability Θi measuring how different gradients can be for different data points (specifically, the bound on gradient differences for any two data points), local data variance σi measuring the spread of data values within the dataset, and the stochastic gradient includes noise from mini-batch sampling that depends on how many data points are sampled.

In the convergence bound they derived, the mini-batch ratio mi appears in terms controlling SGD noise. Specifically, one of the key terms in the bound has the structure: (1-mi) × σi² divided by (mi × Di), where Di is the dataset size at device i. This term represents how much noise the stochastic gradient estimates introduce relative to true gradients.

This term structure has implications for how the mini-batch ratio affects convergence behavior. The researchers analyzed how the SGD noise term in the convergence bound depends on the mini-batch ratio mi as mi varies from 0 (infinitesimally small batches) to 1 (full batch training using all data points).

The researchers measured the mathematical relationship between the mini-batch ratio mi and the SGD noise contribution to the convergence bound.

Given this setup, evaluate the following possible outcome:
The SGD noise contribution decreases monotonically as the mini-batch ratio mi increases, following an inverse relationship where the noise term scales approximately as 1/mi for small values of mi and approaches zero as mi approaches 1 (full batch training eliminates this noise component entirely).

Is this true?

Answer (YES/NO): YES